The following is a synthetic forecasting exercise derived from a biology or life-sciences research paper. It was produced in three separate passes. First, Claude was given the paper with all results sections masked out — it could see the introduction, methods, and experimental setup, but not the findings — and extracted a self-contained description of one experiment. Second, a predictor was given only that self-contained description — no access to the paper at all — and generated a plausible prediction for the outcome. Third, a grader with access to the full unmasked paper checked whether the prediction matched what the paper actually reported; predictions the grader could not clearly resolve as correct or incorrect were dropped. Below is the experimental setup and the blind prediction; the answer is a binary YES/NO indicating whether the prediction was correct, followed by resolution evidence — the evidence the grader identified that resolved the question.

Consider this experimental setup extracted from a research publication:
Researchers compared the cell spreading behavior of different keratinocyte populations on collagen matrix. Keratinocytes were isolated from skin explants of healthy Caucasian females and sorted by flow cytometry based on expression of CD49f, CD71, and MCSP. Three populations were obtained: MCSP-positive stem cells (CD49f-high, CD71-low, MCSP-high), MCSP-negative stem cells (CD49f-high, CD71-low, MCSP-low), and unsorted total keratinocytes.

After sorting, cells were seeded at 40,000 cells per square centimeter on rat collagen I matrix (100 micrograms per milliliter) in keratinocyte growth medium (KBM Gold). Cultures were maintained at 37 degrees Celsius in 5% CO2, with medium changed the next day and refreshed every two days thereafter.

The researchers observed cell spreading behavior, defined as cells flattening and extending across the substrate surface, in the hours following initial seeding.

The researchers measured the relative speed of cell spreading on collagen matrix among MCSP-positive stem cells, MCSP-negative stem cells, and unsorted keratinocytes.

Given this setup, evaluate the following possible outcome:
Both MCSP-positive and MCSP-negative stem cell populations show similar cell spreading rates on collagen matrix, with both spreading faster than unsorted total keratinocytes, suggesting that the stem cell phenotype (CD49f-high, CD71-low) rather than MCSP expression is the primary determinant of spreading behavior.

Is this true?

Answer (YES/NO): NO